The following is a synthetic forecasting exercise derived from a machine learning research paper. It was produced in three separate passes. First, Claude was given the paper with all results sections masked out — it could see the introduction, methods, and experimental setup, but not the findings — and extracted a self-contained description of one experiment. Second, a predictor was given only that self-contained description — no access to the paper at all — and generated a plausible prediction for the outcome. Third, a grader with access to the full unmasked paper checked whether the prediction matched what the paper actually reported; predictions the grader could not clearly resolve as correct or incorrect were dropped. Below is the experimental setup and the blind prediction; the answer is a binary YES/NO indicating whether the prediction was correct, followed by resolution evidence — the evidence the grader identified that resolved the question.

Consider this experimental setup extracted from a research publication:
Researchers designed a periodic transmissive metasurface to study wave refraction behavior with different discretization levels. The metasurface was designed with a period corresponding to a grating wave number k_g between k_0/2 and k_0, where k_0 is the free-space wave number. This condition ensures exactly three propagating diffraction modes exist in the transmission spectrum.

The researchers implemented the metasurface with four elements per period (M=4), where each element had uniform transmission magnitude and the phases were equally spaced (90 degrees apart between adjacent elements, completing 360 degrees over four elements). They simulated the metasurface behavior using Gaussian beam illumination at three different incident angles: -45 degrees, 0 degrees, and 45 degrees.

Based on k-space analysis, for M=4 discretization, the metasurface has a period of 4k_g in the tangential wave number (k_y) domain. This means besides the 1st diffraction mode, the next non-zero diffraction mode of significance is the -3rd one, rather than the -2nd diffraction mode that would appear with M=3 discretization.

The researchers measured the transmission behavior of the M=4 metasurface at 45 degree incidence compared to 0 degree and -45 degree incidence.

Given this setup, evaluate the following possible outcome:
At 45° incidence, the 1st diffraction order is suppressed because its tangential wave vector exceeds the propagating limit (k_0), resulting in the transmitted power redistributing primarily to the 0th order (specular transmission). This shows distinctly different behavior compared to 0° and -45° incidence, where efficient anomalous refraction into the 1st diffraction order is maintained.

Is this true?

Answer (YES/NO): NO